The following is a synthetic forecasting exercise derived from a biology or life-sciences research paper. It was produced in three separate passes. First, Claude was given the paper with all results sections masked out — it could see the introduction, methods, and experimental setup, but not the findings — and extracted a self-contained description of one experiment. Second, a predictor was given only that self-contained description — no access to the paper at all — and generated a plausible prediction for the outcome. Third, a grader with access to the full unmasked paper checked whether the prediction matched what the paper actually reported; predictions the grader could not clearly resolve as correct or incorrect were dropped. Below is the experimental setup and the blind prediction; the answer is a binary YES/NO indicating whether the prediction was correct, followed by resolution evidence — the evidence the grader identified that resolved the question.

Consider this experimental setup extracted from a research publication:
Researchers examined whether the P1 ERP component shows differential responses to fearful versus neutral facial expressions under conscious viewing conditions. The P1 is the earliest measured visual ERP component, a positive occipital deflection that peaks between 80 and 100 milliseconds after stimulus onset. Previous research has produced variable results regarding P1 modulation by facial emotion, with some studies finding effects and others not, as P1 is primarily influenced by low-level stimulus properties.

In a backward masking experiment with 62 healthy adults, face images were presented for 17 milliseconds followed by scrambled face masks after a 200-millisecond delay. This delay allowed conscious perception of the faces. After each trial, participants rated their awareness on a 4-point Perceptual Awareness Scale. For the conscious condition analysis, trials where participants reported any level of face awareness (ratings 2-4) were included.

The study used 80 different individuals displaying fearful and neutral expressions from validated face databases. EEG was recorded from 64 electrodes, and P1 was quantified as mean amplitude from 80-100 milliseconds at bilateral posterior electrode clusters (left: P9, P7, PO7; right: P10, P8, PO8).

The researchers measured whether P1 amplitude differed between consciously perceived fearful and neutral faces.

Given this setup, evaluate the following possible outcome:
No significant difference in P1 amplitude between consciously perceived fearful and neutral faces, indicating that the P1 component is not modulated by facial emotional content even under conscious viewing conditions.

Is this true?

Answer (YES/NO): YES